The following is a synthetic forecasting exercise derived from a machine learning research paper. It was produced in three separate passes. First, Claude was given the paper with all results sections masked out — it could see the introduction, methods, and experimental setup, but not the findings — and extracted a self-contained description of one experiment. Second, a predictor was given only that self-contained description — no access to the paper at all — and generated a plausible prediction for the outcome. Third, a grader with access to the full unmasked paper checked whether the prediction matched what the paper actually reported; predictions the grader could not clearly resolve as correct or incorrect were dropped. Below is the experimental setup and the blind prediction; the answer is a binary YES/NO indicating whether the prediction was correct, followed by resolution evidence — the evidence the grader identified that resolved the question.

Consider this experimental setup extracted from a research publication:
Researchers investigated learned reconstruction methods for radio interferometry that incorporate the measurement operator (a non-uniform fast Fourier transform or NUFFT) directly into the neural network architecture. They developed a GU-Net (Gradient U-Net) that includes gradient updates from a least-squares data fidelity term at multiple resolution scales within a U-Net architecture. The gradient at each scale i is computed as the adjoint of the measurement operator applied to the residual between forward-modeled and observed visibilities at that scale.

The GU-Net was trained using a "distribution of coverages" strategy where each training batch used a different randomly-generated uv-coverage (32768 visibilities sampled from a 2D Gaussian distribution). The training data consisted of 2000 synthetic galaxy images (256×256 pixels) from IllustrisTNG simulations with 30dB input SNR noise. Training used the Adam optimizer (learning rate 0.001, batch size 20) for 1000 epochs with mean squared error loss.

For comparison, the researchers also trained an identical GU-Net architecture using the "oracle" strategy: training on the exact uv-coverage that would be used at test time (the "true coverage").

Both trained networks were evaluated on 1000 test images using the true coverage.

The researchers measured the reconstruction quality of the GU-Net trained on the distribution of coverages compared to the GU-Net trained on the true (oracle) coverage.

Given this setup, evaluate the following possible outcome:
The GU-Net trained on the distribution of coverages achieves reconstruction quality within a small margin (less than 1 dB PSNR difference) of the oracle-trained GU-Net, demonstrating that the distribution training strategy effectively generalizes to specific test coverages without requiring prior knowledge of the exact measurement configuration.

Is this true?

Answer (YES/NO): YES